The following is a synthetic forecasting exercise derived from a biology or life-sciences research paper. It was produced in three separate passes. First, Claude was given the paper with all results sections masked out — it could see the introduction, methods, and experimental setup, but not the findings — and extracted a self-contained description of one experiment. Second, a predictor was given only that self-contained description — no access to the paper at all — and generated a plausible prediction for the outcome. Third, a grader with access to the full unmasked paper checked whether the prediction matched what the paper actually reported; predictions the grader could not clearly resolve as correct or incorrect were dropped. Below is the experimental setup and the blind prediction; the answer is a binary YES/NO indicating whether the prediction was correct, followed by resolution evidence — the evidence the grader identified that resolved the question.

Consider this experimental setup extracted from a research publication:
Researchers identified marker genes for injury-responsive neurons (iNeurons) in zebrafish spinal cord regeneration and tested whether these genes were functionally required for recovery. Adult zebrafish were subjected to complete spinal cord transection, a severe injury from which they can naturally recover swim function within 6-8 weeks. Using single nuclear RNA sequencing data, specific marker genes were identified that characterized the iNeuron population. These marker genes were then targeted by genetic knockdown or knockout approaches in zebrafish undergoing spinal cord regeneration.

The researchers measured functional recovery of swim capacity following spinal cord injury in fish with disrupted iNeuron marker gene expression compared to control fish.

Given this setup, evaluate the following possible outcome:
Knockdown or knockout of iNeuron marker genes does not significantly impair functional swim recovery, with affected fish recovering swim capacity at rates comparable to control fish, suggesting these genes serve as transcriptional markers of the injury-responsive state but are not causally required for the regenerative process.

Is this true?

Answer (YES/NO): NO